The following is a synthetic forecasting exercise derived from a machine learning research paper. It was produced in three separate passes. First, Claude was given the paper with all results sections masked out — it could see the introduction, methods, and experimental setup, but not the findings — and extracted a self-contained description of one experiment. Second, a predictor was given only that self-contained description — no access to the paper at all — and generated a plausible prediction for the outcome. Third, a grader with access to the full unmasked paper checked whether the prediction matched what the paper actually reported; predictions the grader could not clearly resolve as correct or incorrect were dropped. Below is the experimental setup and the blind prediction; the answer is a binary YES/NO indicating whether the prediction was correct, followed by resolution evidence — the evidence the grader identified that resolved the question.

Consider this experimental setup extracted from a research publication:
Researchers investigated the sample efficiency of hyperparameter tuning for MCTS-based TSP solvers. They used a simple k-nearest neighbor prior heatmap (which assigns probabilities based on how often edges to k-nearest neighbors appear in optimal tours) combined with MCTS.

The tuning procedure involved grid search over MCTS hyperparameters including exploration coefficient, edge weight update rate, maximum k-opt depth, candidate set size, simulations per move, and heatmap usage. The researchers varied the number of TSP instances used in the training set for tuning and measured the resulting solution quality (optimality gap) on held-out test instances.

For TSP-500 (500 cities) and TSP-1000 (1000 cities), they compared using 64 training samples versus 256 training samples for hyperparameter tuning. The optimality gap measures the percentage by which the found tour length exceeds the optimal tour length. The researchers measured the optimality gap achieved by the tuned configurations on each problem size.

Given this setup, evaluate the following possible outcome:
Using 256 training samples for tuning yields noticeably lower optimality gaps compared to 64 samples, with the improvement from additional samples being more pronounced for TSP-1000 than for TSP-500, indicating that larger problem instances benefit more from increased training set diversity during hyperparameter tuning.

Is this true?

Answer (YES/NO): NO